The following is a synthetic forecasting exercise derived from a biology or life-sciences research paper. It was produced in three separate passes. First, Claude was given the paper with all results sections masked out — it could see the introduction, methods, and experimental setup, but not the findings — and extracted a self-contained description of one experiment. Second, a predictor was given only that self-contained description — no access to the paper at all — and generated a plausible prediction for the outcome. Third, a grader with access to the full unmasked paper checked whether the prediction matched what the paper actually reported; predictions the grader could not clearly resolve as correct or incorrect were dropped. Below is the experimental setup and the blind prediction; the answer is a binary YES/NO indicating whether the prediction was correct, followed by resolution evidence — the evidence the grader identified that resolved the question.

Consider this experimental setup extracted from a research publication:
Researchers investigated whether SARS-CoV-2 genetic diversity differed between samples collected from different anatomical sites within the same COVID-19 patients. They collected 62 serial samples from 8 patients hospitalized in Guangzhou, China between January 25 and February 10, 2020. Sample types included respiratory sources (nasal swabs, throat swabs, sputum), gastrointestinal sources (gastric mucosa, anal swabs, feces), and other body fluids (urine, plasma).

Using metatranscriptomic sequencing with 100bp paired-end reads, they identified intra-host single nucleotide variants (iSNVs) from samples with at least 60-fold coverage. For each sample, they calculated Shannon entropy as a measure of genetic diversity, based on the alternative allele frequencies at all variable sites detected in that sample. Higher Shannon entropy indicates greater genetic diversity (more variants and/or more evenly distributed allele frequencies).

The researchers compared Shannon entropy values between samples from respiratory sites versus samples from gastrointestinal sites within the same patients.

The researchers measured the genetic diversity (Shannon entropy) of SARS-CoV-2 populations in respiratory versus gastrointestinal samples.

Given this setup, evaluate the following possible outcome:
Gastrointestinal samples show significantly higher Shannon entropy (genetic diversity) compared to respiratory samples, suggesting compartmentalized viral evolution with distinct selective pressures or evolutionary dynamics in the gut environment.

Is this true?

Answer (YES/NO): YES